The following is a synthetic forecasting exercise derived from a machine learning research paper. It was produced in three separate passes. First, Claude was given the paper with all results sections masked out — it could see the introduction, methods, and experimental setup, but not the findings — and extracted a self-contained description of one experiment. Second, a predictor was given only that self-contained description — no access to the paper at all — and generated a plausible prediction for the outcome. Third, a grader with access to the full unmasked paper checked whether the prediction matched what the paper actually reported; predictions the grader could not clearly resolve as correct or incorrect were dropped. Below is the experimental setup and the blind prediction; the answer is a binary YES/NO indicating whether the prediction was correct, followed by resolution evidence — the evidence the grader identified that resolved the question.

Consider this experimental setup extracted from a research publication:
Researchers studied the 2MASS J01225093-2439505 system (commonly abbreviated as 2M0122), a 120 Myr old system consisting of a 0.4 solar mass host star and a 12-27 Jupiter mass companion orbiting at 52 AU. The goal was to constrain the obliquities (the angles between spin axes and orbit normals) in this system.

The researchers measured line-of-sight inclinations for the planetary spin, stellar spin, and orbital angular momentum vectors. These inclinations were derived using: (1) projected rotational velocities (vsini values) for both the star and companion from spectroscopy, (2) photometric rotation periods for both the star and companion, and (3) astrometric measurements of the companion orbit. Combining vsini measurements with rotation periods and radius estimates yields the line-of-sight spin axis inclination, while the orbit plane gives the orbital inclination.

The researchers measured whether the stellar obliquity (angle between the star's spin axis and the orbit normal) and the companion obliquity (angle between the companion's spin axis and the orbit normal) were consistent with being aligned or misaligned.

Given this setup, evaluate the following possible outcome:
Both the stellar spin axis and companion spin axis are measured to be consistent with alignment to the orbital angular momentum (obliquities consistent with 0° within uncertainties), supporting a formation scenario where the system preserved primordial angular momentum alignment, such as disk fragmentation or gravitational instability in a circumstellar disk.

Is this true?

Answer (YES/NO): NO